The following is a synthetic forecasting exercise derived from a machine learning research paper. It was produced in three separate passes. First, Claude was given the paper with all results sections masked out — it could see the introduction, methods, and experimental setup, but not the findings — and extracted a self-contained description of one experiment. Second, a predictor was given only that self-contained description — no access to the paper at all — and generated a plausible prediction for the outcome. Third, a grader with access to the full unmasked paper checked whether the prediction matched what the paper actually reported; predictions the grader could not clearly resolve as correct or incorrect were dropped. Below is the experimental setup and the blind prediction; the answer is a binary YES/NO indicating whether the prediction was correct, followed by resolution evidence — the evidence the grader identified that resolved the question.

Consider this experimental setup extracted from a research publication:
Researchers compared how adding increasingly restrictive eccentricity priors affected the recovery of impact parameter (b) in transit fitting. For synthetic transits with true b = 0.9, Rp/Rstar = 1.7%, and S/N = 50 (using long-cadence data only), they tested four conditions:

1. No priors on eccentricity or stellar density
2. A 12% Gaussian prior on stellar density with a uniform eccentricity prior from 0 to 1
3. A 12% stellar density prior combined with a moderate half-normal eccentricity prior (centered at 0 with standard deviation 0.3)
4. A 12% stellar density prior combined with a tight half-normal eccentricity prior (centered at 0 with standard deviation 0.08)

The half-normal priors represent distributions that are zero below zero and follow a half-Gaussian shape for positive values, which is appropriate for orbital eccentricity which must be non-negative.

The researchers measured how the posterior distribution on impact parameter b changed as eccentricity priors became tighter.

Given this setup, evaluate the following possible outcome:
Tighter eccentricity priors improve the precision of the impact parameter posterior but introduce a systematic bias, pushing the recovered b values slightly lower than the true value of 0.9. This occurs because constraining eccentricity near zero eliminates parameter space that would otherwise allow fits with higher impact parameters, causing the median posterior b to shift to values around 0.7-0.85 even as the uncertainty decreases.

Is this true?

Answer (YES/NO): NO